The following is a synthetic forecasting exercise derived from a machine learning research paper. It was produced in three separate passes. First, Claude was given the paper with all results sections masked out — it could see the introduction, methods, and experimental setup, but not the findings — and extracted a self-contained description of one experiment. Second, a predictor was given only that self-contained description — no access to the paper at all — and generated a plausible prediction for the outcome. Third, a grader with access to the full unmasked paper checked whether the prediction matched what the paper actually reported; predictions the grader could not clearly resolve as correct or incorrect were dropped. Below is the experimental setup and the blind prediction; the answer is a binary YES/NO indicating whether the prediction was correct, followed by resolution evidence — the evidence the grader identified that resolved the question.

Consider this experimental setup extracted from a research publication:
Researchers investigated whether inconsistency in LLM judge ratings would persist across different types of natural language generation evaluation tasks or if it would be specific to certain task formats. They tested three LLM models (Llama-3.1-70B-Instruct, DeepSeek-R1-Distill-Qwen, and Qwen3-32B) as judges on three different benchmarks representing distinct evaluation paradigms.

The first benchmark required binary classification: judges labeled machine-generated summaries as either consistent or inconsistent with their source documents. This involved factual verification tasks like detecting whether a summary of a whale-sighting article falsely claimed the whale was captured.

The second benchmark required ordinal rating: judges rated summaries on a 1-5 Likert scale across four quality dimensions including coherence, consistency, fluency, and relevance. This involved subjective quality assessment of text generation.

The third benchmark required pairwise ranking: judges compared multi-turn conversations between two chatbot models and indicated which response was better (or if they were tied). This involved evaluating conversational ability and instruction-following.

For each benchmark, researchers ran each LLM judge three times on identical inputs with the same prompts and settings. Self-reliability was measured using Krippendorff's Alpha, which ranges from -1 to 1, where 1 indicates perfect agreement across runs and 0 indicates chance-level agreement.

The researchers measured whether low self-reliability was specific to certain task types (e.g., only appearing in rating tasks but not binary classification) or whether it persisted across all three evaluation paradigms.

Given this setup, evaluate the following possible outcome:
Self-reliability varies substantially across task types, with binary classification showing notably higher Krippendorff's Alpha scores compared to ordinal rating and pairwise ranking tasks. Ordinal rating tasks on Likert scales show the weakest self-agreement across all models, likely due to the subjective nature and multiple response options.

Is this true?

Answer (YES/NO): NO